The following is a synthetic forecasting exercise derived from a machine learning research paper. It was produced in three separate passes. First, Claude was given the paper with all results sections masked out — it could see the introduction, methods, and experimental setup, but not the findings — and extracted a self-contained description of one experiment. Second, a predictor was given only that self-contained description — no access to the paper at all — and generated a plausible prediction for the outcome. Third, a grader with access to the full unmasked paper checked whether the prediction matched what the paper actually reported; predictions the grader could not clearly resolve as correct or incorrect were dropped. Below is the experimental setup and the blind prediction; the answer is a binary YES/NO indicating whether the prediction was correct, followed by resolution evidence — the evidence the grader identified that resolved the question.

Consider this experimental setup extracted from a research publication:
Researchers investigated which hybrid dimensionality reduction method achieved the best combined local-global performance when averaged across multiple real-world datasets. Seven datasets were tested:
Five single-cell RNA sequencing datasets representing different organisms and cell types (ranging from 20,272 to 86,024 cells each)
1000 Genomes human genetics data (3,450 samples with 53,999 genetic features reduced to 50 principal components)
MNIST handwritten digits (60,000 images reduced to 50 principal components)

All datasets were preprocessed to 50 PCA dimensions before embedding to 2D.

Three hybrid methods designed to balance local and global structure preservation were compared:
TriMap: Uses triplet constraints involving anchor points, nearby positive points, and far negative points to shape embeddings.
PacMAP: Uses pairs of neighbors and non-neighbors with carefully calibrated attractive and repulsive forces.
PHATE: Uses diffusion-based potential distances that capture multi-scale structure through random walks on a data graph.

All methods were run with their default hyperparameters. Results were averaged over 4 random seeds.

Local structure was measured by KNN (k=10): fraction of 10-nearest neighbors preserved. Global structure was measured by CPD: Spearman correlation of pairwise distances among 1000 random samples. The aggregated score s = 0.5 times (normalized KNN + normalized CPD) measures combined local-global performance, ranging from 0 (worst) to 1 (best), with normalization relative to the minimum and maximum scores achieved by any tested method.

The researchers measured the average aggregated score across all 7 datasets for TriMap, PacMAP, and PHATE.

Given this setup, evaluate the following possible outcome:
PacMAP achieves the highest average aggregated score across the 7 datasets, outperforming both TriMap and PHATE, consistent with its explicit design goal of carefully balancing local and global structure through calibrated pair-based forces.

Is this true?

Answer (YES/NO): NO